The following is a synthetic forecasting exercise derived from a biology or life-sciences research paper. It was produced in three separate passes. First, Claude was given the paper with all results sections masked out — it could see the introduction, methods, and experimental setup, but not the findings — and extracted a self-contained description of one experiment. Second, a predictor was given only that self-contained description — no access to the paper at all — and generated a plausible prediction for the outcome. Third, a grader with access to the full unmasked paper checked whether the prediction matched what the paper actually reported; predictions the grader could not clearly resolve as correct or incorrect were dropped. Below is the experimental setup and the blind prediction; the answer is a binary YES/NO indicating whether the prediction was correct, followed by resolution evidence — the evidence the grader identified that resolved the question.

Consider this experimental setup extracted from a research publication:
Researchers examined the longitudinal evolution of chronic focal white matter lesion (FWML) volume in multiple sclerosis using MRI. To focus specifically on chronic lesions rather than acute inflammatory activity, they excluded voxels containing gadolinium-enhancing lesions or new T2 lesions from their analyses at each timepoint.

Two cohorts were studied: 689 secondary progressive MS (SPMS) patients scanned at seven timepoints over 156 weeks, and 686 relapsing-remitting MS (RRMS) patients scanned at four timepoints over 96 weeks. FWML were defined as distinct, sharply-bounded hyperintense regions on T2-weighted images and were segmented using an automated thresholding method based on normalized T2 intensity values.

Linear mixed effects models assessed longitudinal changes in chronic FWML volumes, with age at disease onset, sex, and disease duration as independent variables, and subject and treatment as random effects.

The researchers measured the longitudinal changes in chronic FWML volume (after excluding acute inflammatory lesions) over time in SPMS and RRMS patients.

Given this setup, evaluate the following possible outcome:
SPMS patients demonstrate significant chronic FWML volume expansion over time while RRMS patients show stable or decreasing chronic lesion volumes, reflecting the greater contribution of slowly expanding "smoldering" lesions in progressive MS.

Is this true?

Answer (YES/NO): YES